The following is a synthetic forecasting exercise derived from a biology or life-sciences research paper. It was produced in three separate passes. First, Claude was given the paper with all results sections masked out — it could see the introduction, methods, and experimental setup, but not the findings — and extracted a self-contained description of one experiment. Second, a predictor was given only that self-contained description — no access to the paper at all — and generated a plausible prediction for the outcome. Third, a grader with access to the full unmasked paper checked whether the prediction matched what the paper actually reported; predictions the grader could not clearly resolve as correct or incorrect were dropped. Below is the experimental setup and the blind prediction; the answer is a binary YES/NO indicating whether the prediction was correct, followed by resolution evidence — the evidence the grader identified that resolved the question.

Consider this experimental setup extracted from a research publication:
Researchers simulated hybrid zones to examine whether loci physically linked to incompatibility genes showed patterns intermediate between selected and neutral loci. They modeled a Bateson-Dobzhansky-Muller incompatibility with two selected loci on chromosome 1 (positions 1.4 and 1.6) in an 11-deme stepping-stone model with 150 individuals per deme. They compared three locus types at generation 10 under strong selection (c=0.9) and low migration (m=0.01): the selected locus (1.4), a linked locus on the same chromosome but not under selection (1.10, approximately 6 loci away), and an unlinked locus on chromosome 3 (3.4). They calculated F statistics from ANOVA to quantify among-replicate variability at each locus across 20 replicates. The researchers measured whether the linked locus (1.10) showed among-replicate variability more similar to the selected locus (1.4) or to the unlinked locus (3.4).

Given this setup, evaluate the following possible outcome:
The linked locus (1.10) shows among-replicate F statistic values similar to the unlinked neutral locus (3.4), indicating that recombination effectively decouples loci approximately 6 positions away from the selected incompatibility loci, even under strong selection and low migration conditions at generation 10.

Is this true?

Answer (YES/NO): NO